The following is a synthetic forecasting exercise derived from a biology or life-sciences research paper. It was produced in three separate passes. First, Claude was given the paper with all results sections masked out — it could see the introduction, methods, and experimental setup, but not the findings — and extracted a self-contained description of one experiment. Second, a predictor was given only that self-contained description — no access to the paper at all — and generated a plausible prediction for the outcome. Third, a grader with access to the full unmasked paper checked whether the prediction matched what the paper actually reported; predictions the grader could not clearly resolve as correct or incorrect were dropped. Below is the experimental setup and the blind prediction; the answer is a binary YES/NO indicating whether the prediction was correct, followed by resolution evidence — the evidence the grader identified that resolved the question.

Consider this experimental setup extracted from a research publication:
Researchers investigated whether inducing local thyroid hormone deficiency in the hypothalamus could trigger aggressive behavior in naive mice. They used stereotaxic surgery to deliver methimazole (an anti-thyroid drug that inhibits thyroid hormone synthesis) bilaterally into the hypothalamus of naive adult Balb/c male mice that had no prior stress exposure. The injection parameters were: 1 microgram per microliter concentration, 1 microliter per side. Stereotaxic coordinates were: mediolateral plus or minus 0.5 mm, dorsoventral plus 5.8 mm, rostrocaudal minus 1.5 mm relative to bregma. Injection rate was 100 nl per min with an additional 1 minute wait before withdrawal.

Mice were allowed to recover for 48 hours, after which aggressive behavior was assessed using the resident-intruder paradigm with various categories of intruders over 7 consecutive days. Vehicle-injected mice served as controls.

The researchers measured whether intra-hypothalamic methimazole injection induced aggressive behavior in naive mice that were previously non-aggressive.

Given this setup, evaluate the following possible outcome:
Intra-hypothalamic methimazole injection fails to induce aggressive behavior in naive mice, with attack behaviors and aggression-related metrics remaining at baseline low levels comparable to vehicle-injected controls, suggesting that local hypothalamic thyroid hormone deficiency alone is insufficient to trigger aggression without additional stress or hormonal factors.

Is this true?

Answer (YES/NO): NO